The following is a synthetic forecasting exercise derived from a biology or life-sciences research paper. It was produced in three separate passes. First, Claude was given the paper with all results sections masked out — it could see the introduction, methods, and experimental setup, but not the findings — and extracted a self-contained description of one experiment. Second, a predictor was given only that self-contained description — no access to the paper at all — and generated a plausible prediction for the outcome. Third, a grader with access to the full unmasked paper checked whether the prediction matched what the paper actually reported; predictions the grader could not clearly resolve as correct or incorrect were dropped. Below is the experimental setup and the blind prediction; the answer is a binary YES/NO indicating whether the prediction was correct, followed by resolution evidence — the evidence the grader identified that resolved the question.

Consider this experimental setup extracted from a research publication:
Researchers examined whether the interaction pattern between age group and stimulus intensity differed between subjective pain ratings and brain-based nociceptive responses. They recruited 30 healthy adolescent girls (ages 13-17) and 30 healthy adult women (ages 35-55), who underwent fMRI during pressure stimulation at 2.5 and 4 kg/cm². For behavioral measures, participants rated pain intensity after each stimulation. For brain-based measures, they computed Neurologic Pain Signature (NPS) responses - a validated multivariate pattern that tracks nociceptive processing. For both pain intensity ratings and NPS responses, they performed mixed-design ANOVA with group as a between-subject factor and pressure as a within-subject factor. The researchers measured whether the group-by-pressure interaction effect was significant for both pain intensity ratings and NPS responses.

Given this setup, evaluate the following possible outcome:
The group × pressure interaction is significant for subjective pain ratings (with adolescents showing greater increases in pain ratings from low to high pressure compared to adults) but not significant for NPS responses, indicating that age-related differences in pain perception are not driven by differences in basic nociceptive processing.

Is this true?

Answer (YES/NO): NO